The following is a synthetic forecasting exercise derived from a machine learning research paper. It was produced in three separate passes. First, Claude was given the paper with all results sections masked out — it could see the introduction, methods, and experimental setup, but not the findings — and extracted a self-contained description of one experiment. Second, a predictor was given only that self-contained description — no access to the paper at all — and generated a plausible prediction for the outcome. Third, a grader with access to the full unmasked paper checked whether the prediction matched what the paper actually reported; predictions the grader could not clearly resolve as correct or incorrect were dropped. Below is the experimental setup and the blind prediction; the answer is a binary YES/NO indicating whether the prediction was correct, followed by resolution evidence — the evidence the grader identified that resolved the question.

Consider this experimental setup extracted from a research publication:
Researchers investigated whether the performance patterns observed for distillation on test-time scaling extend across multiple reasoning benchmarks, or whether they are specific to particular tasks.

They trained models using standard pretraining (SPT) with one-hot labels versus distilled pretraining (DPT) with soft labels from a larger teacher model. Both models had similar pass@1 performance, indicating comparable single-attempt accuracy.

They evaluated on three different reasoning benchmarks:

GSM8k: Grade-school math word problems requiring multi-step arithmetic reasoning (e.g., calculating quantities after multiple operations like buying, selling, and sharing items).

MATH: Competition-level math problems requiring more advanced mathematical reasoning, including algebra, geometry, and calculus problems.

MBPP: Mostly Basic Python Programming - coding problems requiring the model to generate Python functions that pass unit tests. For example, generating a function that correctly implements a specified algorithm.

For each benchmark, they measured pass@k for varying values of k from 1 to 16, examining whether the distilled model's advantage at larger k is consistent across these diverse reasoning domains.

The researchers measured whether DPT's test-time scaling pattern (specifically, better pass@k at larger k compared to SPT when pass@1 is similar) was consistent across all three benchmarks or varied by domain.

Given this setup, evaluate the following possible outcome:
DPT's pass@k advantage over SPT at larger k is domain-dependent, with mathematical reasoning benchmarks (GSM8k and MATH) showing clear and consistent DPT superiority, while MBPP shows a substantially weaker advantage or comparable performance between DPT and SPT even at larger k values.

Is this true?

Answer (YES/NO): NO